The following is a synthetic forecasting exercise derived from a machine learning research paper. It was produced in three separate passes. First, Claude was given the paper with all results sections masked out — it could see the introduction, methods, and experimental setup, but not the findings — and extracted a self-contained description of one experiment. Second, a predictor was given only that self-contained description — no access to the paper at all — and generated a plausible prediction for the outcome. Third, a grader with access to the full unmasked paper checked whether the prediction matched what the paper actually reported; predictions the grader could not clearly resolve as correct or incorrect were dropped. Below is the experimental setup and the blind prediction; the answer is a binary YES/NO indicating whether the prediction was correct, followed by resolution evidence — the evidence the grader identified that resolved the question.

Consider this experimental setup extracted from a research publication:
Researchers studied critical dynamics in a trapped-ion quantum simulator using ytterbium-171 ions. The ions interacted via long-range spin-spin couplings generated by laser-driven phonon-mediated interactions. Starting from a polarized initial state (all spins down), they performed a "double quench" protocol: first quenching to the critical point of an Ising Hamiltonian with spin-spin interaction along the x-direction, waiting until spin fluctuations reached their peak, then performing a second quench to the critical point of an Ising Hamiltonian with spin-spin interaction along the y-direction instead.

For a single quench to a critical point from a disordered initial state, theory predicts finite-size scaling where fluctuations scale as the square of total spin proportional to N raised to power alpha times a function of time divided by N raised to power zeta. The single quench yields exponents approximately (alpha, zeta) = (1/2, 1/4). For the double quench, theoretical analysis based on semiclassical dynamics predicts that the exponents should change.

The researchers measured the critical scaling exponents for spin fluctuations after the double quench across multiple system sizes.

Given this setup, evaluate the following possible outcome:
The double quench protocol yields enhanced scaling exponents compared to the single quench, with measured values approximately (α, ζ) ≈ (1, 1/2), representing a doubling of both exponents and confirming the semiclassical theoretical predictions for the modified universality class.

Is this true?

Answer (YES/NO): NO